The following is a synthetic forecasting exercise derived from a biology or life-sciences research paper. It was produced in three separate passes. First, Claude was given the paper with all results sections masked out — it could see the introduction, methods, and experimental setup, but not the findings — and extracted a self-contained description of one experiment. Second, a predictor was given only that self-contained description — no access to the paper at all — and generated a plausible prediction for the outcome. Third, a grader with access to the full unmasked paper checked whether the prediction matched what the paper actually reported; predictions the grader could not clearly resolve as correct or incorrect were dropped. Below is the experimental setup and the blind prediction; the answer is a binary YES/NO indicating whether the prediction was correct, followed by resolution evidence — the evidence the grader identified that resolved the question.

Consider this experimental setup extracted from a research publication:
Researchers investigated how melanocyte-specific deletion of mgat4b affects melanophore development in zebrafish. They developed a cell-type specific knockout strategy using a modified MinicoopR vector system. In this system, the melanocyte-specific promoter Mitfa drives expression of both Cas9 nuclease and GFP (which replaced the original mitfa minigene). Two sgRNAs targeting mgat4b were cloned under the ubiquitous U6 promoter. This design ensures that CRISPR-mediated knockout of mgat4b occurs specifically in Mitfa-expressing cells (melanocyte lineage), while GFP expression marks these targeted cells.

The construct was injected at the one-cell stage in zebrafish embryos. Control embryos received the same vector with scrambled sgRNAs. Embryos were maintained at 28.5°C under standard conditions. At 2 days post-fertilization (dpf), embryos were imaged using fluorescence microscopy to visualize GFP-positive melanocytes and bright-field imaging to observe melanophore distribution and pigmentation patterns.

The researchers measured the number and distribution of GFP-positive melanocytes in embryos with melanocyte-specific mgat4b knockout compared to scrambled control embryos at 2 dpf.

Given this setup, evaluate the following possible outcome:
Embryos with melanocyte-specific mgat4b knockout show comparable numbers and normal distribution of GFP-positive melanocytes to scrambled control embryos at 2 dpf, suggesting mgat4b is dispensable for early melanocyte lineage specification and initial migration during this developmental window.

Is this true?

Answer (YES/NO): NO